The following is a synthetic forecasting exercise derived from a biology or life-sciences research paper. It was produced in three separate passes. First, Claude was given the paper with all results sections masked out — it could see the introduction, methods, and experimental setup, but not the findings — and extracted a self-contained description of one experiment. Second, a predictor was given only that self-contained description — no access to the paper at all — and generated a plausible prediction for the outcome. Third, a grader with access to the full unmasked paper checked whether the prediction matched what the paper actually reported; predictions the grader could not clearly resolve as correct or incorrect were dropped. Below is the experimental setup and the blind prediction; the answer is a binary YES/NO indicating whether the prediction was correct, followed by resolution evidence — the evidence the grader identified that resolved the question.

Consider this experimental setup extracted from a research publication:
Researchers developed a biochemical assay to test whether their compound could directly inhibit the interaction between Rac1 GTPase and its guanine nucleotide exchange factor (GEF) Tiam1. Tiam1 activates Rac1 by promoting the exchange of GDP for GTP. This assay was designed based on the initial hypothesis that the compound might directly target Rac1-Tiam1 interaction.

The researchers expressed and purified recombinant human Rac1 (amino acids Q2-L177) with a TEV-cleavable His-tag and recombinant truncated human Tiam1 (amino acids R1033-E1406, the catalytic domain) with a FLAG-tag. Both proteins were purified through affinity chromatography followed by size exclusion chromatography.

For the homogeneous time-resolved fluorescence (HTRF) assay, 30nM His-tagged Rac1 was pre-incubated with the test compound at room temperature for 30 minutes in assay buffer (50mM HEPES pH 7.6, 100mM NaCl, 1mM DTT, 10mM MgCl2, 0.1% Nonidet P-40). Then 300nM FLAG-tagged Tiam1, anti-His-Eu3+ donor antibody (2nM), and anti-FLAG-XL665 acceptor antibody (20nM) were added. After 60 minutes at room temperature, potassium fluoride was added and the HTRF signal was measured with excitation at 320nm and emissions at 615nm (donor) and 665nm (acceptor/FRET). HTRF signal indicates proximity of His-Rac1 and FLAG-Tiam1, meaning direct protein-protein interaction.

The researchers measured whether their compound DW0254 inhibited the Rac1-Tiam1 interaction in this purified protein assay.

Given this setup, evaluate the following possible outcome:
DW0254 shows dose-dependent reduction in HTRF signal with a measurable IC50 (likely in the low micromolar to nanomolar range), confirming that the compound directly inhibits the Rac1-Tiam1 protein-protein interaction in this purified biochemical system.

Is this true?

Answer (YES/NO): NO